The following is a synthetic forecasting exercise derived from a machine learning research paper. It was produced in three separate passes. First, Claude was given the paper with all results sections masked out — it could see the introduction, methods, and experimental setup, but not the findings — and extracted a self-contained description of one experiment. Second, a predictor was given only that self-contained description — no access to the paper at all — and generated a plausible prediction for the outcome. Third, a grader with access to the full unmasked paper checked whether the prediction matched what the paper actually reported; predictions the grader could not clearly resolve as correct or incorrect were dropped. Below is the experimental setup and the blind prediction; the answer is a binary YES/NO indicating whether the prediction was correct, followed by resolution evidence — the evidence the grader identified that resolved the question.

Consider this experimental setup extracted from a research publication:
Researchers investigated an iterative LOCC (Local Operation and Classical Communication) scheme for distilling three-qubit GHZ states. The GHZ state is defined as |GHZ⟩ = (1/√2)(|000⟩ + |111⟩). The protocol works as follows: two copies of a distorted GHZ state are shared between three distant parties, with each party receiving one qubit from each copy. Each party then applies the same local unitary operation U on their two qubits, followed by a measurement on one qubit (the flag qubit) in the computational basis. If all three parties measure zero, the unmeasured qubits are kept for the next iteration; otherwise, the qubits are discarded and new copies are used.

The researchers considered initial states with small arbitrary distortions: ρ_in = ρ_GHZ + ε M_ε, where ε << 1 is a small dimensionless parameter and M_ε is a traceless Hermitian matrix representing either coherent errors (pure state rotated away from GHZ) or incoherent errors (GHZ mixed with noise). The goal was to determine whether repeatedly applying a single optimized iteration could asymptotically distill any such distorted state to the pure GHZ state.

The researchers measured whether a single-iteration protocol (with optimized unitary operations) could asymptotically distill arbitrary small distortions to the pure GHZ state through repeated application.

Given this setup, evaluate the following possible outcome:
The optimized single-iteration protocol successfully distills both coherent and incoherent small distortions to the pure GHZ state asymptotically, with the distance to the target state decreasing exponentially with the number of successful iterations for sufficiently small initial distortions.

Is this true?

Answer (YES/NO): NO